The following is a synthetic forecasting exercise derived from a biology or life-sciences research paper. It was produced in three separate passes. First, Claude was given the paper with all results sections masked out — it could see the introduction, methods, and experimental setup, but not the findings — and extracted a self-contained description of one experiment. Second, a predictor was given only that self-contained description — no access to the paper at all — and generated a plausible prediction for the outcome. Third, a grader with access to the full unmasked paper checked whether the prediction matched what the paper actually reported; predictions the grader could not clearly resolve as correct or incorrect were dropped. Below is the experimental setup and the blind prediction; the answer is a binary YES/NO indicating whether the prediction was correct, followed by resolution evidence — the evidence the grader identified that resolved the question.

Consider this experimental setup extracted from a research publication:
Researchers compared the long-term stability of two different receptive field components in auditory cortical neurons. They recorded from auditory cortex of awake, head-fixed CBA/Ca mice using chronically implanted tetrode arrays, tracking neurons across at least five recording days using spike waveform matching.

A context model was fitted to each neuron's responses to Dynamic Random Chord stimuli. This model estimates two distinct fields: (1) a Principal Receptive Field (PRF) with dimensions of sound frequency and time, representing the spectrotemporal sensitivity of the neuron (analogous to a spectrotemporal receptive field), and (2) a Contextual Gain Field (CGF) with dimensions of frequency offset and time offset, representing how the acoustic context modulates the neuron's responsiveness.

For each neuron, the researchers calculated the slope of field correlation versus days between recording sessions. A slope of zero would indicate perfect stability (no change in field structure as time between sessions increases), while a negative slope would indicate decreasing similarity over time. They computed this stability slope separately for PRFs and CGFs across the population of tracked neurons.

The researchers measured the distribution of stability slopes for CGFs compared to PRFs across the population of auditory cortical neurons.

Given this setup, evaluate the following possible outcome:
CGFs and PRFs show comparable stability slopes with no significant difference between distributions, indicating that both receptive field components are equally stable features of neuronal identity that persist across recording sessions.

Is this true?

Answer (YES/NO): YES